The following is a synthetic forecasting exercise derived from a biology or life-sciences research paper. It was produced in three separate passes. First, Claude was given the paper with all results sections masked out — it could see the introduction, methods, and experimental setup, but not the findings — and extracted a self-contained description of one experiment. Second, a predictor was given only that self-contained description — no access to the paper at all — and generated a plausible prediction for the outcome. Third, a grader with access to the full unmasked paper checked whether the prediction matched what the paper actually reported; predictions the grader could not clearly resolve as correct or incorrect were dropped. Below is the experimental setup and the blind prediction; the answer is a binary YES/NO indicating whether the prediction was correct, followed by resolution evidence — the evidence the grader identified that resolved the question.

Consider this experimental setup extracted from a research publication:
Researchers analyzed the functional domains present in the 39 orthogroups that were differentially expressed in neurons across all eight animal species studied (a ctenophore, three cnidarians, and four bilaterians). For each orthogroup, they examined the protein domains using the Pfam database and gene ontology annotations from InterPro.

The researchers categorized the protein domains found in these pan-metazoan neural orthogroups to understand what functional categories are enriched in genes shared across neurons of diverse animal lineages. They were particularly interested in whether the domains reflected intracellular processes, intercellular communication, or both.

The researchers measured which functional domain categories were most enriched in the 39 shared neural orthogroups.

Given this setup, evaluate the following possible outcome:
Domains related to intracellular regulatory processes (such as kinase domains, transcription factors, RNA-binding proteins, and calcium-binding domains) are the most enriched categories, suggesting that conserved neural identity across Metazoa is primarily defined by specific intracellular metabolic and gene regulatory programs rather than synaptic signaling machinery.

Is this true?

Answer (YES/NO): NO